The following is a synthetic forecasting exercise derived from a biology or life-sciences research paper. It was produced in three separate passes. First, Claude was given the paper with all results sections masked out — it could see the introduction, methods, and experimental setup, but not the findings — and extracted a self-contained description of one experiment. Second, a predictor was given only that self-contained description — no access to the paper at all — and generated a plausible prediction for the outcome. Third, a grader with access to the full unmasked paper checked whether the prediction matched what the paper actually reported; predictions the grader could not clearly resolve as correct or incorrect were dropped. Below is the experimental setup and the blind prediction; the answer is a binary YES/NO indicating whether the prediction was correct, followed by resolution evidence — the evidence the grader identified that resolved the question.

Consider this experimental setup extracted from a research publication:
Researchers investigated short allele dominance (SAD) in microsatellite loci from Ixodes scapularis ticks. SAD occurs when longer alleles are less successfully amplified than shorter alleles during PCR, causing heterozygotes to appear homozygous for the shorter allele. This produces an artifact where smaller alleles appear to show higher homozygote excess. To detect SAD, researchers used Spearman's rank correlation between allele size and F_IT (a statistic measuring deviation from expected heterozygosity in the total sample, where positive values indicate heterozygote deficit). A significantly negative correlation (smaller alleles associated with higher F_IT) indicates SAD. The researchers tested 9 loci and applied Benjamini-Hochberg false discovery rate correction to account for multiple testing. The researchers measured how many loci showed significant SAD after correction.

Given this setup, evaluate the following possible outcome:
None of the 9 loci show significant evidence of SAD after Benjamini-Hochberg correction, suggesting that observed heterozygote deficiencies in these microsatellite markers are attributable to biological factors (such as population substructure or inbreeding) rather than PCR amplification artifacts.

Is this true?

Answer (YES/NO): NO